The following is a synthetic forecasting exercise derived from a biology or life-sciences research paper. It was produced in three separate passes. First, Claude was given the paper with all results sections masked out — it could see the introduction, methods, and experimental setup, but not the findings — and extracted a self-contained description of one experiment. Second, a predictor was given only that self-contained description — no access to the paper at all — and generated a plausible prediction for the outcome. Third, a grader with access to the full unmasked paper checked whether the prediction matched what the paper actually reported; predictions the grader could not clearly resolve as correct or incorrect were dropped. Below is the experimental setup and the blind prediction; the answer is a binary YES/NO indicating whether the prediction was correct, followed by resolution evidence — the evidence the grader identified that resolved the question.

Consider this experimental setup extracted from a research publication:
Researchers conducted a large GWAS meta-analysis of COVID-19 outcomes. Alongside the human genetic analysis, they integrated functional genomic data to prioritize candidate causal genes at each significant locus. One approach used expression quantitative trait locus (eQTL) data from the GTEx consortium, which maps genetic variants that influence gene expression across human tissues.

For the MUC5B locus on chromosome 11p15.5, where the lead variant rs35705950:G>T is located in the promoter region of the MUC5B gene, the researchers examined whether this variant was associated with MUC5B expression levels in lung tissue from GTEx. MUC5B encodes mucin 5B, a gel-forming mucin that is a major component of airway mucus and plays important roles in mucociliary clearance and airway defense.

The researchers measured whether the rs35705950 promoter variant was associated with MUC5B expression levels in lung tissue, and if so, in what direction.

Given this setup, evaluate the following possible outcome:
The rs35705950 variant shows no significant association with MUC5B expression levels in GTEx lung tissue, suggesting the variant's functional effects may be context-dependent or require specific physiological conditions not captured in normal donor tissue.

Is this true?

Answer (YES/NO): NO